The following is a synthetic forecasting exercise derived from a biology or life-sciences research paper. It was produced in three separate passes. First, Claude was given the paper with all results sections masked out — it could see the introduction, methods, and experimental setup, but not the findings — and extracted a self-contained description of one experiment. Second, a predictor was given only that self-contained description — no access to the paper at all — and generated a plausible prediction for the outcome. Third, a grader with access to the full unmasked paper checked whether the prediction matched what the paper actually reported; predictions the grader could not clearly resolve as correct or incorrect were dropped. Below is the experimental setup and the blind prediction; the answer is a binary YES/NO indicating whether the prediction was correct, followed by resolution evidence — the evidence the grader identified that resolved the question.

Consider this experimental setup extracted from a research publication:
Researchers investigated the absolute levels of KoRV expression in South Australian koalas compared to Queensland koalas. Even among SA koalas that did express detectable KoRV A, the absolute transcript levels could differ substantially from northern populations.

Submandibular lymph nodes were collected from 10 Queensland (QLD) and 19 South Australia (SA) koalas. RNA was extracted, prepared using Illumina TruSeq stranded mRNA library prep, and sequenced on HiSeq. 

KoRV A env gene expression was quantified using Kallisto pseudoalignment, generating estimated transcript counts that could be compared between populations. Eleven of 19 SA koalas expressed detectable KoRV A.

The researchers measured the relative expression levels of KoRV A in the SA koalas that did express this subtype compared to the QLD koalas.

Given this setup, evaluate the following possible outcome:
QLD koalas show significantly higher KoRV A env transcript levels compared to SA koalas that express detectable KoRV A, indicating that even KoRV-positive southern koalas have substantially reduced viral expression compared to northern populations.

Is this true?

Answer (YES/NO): YES